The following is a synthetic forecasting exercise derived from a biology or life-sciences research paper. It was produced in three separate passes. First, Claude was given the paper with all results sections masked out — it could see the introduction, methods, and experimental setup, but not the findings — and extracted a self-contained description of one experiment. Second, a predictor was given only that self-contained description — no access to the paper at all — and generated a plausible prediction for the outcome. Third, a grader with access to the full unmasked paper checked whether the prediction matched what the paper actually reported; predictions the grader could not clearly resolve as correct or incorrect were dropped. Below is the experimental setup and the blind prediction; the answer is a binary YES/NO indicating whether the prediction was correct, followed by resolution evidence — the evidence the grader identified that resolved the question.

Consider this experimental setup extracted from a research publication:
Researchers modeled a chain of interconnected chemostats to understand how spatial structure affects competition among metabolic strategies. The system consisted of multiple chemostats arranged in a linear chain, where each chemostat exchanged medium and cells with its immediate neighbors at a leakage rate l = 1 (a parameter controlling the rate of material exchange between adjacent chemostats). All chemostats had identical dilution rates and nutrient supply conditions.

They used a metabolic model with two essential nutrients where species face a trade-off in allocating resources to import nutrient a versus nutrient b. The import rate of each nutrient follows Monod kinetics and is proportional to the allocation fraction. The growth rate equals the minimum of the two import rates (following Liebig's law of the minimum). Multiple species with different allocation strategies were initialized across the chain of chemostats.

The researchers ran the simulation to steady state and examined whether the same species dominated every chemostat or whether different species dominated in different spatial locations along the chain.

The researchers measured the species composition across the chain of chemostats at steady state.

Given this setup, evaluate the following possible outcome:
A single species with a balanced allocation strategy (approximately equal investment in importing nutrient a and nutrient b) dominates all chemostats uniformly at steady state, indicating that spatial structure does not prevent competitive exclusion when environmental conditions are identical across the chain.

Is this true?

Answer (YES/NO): NO